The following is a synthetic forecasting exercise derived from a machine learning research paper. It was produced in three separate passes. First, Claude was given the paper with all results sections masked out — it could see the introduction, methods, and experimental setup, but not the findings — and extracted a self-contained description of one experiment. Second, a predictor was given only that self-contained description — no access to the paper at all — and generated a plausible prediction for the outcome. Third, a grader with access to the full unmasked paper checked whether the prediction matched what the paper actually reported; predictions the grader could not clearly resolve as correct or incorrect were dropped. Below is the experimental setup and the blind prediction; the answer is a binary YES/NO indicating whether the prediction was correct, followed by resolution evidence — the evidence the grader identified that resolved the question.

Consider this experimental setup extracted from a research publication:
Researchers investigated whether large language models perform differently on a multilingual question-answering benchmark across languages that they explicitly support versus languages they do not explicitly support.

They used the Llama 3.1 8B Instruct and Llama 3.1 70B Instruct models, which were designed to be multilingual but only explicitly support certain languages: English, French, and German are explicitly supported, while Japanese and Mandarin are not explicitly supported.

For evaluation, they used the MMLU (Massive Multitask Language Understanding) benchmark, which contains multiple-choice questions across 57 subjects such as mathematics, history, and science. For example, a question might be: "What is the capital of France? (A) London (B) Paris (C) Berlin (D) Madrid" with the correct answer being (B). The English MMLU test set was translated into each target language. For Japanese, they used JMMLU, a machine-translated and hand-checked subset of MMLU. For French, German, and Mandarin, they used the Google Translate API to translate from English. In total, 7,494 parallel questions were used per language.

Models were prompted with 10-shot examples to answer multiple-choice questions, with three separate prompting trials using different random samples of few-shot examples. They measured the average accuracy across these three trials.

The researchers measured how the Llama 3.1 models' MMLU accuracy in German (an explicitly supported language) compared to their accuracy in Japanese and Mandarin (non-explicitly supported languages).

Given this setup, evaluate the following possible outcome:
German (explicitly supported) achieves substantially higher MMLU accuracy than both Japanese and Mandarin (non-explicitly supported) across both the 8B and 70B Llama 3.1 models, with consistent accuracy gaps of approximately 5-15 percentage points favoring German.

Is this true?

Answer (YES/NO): NO